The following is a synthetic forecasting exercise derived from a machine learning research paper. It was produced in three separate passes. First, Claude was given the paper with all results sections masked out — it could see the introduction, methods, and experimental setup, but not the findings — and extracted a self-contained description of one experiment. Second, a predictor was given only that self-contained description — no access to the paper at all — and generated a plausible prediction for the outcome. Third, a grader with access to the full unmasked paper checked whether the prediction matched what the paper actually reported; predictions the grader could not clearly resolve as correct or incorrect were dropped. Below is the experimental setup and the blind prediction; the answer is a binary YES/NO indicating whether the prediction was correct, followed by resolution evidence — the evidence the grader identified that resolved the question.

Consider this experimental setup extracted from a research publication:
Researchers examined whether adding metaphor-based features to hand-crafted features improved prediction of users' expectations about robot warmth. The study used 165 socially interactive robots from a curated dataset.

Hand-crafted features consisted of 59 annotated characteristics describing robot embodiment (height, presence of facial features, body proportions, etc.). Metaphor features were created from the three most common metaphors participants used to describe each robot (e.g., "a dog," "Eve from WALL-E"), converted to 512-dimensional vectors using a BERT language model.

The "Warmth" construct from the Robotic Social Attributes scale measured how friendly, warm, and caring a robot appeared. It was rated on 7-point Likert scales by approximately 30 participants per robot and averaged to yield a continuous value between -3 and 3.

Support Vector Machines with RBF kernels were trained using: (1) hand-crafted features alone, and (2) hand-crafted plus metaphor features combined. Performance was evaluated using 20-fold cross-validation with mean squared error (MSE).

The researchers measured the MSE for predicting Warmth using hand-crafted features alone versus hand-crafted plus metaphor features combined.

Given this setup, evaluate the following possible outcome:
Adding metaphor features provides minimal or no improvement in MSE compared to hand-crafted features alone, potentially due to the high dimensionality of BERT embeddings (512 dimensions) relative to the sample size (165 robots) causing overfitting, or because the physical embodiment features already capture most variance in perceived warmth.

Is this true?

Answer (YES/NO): YES